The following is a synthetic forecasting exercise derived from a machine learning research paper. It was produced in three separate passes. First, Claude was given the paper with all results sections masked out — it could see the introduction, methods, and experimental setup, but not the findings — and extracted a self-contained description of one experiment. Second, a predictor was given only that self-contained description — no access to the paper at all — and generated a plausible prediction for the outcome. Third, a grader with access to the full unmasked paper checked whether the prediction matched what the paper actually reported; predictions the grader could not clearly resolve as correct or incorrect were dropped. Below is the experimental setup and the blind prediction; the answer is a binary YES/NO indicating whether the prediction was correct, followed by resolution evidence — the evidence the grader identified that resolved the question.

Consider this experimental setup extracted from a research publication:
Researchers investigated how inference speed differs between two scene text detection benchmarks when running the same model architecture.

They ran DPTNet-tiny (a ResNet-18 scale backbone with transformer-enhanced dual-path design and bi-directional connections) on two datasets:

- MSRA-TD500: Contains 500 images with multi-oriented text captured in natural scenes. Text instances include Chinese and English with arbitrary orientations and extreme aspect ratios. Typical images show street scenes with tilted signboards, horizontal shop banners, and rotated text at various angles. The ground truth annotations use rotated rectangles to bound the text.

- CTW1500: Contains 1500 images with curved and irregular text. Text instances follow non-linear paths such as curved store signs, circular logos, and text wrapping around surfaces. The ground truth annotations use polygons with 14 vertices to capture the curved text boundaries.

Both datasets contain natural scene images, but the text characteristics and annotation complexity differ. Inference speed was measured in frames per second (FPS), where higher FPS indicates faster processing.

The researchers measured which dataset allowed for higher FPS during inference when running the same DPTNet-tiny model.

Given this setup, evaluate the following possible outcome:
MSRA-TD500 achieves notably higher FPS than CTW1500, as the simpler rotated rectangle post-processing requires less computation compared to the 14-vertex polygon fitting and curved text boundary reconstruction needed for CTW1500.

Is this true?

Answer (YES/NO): YES